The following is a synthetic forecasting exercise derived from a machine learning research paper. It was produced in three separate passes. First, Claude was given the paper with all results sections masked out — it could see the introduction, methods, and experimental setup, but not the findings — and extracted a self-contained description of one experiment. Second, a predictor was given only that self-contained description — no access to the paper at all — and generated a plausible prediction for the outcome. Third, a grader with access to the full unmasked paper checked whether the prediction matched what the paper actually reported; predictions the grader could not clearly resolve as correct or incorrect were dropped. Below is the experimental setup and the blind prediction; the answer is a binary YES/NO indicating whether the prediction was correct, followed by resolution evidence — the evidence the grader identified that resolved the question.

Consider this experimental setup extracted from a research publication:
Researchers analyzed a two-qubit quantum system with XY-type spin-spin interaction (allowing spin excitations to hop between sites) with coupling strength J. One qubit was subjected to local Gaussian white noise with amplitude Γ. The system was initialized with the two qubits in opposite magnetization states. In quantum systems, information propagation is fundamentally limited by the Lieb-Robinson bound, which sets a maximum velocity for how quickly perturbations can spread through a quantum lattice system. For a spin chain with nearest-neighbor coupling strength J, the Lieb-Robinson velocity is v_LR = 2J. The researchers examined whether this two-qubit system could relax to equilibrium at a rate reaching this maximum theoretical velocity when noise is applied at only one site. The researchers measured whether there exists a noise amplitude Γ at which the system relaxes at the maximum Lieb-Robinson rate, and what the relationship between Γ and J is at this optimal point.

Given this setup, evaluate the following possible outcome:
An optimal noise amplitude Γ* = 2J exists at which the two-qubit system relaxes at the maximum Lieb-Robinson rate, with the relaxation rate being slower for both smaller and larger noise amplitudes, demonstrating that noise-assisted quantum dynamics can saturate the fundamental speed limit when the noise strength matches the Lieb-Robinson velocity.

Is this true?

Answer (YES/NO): YES